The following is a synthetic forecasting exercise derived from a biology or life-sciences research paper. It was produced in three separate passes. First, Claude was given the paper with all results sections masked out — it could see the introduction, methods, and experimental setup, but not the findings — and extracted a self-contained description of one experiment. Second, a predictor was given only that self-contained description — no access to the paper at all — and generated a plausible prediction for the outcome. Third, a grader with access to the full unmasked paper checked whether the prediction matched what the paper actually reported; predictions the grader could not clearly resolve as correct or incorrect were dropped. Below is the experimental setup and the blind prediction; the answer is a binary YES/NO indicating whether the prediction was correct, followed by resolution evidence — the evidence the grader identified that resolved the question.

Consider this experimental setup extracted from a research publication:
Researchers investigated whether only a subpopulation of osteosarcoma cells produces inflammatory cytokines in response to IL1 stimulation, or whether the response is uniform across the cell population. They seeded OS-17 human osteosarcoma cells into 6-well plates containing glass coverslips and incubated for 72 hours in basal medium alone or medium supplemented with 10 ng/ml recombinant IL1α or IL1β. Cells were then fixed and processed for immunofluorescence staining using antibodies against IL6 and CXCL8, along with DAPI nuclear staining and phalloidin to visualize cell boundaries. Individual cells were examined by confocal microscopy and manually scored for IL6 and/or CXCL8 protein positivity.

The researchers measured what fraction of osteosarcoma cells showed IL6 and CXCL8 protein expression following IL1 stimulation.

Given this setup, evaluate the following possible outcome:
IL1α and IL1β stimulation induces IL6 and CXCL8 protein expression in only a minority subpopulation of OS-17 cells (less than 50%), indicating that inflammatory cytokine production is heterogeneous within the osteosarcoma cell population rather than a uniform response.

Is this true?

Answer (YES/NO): YES